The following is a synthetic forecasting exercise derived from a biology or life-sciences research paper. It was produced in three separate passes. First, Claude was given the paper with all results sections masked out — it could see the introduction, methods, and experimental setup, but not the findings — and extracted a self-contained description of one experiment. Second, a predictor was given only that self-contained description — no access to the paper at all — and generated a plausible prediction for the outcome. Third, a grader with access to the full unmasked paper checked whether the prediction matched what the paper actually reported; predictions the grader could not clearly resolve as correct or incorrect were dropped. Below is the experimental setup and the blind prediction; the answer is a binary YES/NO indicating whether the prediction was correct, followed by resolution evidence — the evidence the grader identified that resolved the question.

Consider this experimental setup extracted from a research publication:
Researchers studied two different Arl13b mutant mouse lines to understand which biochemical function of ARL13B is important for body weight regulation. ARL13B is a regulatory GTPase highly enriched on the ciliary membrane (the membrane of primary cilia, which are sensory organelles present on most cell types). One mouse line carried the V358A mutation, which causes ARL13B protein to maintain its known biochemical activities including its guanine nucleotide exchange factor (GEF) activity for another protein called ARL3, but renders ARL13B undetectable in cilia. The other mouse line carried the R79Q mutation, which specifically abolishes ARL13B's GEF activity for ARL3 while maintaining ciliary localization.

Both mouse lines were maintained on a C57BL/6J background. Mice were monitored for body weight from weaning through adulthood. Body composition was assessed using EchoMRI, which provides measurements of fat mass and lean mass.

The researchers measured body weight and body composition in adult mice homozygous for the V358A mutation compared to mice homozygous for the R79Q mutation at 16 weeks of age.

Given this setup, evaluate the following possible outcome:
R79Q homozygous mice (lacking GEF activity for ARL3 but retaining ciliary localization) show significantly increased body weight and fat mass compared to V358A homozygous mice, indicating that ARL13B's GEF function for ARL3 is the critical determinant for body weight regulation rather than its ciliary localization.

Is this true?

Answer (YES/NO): NO